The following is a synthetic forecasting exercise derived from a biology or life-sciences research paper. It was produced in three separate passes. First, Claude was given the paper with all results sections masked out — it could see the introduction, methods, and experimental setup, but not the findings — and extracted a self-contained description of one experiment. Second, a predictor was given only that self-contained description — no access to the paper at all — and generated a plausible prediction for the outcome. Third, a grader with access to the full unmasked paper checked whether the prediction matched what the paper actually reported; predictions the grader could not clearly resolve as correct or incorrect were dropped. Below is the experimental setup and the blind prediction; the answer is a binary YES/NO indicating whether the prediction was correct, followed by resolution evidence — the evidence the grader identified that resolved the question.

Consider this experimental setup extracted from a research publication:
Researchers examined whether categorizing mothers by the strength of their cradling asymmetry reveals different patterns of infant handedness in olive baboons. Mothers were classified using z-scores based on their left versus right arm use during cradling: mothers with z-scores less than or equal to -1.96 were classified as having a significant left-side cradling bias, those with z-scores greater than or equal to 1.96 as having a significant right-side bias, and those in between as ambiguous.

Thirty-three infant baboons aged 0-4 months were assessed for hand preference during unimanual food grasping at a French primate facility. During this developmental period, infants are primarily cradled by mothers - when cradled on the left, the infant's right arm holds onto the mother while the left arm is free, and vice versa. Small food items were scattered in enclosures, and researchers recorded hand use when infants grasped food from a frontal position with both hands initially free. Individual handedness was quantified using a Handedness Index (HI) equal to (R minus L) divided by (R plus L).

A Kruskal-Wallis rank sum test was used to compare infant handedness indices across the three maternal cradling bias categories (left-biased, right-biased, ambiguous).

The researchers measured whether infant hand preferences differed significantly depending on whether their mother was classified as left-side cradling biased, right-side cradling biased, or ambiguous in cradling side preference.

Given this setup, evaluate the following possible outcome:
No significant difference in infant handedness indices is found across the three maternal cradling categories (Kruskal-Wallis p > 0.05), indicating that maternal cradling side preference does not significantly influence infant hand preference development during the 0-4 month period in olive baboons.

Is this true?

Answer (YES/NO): NO